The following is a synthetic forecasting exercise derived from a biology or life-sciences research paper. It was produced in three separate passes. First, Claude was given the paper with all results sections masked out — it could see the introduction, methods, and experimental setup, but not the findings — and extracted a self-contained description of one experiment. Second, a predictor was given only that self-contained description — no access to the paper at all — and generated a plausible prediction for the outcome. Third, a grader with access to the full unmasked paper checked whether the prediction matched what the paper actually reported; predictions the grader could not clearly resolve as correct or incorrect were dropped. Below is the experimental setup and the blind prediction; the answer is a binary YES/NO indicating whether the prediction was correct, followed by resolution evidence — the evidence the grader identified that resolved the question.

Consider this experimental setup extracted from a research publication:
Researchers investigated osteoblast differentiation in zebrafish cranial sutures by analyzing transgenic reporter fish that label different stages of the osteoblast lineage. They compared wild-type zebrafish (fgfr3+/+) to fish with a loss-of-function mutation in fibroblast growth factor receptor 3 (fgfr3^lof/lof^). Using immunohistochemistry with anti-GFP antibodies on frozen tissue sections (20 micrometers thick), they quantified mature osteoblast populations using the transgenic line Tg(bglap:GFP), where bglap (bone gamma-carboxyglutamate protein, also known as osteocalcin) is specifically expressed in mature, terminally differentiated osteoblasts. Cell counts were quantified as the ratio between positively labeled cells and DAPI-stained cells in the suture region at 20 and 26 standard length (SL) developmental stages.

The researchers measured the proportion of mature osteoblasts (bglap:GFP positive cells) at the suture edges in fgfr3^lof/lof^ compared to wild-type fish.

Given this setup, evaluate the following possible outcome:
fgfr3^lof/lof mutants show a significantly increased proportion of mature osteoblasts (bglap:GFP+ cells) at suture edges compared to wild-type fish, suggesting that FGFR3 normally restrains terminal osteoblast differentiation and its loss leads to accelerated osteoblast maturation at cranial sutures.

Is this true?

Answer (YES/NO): NO